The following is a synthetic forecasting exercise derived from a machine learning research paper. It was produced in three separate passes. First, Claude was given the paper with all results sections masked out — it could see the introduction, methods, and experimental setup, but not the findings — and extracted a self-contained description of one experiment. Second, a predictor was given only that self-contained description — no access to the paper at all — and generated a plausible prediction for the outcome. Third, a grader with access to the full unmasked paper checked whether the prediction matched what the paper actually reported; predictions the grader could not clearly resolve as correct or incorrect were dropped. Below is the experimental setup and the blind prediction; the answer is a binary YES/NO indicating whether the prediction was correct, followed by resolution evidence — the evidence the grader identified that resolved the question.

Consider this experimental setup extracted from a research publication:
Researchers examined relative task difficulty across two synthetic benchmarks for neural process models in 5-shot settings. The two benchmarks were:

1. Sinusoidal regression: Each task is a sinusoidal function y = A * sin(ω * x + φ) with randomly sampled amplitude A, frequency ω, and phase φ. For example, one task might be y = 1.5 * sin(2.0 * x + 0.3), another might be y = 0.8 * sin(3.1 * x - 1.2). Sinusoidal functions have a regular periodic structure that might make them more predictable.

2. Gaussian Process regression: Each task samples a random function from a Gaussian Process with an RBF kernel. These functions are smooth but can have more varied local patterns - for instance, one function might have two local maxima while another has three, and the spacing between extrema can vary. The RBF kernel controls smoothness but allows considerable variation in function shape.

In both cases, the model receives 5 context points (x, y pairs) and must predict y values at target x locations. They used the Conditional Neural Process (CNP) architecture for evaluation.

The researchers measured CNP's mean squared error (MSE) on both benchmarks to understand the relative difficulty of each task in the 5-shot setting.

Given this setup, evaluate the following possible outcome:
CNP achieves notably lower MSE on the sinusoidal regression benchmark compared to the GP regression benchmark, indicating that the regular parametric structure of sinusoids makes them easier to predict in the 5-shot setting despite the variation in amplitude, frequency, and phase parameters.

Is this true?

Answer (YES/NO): YES